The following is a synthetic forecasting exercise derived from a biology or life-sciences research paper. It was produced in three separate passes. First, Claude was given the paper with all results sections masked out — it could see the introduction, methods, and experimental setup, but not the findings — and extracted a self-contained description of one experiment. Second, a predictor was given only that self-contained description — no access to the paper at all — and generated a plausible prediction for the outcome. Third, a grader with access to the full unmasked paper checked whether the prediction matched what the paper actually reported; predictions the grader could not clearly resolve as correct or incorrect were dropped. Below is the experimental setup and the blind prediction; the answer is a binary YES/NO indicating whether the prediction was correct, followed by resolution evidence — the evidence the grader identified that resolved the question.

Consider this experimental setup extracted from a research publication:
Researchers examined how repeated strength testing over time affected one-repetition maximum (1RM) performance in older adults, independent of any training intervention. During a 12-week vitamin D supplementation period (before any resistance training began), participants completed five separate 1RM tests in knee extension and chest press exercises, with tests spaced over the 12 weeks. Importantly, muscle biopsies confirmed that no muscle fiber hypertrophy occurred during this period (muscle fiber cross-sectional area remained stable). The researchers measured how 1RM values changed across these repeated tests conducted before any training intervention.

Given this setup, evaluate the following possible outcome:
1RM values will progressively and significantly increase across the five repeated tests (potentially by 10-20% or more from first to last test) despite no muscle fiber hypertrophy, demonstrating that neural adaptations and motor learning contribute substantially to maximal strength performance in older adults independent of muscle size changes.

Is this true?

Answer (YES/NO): NO